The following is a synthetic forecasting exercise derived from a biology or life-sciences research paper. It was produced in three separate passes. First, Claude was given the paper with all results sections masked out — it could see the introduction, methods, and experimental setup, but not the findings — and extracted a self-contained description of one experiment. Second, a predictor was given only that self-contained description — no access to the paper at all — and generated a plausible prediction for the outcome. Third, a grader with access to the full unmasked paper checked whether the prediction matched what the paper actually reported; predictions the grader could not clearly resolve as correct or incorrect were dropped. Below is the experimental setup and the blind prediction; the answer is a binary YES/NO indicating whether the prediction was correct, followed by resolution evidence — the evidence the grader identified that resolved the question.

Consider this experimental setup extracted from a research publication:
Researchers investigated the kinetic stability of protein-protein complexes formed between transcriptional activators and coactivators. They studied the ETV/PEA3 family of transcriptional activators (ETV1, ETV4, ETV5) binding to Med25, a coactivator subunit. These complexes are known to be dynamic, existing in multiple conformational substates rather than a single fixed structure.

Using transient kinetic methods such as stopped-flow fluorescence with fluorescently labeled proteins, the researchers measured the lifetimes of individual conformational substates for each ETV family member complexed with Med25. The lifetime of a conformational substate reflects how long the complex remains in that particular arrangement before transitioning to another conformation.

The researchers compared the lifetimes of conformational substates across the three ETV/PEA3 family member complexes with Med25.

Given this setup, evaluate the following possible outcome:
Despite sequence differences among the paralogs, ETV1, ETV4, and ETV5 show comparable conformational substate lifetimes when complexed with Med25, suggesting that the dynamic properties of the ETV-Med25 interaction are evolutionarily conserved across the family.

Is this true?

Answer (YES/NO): NO